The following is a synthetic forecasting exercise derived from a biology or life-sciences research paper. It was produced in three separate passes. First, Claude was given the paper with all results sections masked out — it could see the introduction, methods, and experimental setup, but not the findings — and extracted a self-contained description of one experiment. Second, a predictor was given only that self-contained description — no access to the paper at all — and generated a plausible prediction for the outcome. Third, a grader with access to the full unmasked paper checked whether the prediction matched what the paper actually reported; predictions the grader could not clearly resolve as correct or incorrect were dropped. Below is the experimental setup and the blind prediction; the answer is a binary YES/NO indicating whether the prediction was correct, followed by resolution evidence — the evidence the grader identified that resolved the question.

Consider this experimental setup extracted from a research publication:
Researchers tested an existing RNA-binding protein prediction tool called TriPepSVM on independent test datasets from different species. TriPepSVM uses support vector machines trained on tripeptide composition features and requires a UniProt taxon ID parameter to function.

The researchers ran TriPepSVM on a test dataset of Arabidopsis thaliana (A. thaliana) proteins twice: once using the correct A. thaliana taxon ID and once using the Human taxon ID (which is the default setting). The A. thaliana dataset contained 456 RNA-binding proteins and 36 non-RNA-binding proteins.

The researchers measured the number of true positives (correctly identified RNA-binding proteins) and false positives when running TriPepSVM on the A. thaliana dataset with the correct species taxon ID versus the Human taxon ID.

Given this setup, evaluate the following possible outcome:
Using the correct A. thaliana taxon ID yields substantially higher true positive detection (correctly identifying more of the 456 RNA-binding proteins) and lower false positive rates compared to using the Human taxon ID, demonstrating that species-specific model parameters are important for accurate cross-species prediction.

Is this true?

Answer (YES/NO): YES